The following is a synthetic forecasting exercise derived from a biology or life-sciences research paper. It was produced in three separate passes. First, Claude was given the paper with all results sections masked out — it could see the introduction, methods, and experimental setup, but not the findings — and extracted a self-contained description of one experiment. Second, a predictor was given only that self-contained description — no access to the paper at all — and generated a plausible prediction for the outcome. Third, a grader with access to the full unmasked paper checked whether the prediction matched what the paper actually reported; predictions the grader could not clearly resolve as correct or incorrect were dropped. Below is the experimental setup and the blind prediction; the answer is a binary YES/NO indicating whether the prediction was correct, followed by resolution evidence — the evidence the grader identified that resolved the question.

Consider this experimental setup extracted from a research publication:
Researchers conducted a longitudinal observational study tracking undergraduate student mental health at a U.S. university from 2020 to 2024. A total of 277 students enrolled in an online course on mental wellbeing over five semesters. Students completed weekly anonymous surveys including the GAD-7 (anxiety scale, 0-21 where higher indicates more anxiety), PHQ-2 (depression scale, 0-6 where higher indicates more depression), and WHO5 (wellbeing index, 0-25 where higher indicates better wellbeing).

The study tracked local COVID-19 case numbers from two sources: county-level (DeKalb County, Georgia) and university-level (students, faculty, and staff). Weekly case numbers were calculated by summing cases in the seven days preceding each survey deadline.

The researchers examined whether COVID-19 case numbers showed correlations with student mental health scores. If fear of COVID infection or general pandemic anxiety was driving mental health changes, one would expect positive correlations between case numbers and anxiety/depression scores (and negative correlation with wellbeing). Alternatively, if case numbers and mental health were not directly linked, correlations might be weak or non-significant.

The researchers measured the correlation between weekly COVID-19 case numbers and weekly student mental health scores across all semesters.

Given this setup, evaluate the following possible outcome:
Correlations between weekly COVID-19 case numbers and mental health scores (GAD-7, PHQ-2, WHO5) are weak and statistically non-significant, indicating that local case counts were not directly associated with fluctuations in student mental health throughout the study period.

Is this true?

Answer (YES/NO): NO